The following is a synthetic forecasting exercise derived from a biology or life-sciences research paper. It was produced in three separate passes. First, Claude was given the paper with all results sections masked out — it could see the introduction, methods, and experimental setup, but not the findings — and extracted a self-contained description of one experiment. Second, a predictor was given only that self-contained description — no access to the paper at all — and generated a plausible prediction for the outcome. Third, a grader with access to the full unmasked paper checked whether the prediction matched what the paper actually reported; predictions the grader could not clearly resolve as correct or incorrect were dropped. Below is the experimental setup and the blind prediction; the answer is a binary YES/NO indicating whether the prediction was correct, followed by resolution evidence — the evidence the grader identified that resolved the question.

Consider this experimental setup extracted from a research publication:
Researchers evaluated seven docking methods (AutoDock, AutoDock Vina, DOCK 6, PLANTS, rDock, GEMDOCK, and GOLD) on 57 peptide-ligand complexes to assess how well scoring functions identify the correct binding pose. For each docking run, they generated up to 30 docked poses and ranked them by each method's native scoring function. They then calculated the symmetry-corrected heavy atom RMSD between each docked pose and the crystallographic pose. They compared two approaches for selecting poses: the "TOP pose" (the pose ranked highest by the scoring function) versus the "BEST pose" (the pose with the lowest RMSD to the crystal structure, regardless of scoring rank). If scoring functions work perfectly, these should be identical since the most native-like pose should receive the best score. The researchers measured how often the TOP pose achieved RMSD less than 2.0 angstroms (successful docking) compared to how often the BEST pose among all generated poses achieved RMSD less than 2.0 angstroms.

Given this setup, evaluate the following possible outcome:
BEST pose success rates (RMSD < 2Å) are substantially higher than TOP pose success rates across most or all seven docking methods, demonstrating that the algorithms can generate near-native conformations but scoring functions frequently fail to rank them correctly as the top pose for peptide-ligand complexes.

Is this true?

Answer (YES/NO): YES